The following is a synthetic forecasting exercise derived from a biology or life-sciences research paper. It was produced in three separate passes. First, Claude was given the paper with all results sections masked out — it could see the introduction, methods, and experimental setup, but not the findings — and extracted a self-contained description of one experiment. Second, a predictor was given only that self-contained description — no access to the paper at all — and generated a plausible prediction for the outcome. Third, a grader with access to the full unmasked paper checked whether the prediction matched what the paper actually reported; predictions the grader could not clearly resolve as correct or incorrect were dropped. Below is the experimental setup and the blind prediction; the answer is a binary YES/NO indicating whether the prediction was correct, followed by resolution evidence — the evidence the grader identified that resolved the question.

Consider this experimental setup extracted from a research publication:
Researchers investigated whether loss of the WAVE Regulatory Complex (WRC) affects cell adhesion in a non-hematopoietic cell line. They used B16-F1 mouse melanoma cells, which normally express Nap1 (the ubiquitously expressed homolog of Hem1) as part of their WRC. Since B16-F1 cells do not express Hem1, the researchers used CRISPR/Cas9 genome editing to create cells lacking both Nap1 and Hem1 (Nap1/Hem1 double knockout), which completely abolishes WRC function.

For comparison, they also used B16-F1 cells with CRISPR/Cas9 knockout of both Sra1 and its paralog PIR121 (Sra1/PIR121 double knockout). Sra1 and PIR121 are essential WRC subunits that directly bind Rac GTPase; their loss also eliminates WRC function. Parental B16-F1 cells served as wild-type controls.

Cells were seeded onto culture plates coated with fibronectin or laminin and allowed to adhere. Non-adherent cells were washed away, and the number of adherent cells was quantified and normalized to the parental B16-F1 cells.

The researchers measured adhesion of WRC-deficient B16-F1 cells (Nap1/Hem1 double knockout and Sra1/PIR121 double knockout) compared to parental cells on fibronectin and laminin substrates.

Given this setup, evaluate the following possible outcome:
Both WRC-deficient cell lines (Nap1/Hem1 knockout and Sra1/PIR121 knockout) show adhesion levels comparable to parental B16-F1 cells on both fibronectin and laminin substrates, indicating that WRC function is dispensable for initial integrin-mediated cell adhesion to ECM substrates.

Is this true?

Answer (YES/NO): NO